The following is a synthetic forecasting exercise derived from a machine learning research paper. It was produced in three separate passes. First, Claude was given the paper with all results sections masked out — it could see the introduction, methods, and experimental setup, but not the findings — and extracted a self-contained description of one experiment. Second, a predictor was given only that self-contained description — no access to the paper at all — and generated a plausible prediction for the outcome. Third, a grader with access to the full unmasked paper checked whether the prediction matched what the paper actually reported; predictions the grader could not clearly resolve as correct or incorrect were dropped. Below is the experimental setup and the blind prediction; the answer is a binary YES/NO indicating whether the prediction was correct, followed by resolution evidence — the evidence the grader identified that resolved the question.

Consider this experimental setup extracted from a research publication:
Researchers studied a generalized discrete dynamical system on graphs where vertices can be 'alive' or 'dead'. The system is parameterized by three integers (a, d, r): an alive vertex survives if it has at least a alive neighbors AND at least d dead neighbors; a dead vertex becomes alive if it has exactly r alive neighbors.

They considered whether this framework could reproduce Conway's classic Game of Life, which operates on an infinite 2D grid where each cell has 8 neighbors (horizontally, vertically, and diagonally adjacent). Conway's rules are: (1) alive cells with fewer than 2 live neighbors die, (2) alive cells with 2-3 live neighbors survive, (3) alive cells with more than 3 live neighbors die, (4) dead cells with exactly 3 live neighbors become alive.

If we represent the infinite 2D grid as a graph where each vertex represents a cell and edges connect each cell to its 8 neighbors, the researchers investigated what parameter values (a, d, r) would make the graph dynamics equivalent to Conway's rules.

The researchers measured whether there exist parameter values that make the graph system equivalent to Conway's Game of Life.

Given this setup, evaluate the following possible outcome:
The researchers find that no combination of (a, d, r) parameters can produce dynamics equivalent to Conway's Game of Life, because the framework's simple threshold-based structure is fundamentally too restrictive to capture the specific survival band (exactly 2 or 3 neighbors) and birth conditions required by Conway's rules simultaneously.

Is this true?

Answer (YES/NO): NO